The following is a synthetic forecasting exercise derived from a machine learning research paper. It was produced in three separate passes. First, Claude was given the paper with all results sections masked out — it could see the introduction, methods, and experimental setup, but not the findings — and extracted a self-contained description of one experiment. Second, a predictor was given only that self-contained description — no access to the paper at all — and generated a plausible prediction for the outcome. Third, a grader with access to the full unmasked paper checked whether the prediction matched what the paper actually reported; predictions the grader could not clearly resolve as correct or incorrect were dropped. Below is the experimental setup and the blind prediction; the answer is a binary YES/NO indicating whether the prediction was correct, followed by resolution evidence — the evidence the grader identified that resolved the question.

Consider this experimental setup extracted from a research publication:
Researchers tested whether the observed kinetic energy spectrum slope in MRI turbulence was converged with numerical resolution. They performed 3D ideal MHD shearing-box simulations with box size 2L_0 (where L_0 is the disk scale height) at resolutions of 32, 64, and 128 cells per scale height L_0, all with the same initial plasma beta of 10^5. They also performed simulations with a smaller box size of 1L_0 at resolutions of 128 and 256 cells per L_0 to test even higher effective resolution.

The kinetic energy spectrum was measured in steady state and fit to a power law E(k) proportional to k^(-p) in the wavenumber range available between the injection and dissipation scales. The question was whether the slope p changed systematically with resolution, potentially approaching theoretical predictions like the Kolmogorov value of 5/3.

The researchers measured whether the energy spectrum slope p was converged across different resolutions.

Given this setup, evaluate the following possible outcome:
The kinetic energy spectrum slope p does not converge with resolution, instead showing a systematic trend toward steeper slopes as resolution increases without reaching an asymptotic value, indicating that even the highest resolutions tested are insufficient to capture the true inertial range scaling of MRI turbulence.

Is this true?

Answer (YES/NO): NO